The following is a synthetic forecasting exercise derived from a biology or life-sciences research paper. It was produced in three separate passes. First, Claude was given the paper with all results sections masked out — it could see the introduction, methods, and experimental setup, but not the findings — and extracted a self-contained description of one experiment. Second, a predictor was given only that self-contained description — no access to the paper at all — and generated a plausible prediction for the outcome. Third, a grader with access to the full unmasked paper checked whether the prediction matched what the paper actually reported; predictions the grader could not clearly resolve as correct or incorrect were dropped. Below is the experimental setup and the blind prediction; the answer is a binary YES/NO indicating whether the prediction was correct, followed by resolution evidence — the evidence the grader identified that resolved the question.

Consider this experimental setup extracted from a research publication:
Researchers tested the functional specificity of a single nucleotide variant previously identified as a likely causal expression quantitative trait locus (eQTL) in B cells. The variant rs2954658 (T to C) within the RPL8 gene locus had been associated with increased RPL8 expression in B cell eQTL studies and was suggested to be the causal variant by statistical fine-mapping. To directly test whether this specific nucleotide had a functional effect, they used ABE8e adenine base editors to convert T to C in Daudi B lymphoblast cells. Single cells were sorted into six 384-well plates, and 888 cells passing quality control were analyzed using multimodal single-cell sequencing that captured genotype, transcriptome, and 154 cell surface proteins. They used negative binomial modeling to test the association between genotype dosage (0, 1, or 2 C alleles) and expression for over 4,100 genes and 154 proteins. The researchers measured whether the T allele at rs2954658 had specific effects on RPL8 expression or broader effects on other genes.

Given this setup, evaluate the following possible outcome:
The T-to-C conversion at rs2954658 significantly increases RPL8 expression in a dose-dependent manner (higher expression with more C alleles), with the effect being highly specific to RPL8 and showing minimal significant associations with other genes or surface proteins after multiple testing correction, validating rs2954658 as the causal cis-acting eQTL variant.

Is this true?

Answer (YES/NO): YES